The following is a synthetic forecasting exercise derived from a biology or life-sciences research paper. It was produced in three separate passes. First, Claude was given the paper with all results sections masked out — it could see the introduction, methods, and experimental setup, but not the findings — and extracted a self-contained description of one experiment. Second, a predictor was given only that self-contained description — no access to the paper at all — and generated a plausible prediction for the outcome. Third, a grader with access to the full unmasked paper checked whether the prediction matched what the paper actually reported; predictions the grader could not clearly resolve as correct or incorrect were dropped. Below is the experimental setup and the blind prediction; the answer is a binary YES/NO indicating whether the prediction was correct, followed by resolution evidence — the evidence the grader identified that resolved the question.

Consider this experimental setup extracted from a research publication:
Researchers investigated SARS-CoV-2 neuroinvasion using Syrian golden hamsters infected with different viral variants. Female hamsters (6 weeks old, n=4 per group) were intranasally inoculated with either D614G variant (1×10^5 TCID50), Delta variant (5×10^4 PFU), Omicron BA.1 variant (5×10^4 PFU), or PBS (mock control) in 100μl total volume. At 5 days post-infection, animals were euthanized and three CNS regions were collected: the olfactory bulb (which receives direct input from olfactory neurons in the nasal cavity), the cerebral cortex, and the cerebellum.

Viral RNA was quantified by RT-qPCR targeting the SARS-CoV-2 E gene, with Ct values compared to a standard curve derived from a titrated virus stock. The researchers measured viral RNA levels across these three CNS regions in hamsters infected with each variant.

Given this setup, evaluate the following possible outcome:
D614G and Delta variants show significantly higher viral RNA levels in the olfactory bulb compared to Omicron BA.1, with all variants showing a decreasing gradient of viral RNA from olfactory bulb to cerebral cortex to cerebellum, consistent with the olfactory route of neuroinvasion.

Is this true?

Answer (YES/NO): NO